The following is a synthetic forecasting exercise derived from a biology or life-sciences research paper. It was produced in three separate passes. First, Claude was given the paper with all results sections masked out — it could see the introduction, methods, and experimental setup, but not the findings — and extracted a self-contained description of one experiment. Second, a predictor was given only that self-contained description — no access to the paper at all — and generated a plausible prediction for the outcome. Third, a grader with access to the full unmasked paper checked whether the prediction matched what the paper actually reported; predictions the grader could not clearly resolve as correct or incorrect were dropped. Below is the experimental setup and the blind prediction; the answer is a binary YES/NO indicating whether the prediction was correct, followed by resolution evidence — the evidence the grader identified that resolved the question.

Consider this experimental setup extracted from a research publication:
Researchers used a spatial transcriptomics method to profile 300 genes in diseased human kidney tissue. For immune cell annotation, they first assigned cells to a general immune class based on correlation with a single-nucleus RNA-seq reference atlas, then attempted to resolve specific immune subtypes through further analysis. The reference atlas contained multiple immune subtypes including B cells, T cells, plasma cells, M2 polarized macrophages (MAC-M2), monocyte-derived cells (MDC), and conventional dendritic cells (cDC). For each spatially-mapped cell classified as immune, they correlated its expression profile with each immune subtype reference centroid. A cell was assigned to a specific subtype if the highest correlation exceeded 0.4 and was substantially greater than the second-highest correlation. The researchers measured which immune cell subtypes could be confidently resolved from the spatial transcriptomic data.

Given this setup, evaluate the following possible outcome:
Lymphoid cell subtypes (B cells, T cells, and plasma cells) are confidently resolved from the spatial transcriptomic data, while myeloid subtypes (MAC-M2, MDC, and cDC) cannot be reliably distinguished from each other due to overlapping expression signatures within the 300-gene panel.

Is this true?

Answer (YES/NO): NO